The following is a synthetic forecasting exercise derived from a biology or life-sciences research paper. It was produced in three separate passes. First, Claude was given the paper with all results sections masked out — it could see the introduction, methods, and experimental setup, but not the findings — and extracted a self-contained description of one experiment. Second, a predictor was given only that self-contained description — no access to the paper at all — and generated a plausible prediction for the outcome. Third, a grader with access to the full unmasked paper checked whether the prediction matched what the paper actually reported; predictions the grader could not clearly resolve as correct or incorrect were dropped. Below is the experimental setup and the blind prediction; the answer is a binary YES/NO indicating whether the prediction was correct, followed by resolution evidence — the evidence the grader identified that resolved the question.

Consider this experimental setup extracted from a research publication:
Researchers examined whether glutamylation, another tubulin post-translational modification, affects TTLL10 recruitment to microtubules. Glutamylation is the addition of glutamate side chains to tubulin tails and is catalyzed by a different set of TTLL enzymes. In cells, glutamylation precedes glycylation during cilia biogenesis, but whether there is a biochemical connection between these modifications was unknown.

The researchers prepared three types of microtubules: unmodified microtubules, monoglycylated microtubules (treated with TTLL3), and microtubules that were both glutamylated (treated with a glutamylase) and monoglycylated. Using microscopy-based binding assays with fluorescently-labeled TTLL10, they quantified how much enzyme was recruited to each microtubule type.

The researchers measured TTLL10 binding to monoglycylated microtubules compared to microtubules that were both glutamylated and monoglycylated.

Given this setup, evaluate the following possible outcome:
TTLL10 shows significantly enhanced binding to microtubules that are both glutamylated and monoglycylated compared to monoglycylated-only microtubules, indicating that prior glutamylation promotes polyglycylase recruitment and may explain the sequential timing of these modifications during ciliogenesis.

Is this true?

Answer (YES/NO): YES